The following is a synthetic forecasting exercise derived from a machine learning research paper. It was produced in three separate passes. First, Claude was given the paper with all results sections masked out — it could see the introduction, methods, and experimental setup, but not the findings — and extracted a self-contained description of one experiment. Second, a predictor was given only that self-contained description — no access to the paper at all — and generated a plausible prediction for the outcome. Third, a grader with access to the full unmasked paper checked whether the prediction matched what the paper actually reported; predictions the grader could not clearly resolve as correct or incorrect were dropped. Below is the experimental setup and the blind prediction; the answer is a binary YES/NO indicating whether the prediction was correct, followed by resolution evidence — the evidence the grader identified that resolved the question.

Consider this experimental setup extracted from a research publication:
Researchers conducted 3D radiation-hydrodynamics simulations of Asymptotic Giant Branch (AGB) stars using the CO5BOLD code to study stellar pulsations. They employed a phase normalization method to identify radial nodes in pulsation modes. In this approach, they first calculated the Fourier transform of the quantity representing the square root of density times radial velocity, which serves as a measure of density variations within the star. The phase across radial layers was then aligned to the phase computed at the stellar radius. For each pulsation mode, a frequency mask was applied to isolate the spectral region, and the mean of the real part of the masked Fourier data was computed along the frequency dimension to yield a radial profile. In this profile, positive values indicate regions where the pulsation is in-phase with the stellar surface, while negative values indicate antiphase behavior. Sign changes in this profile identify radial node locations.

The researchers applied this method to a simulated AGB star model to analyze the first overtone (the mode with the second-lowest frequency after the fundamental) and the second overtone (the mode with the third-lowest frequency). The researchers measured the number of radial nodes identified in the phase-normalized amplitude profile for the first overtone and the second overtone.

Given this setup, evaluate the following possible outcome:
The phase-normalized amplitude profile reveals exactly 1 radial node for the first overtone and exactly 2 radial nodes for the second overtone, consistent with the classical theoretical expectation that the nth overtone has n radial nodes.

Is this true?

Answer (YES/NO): YES